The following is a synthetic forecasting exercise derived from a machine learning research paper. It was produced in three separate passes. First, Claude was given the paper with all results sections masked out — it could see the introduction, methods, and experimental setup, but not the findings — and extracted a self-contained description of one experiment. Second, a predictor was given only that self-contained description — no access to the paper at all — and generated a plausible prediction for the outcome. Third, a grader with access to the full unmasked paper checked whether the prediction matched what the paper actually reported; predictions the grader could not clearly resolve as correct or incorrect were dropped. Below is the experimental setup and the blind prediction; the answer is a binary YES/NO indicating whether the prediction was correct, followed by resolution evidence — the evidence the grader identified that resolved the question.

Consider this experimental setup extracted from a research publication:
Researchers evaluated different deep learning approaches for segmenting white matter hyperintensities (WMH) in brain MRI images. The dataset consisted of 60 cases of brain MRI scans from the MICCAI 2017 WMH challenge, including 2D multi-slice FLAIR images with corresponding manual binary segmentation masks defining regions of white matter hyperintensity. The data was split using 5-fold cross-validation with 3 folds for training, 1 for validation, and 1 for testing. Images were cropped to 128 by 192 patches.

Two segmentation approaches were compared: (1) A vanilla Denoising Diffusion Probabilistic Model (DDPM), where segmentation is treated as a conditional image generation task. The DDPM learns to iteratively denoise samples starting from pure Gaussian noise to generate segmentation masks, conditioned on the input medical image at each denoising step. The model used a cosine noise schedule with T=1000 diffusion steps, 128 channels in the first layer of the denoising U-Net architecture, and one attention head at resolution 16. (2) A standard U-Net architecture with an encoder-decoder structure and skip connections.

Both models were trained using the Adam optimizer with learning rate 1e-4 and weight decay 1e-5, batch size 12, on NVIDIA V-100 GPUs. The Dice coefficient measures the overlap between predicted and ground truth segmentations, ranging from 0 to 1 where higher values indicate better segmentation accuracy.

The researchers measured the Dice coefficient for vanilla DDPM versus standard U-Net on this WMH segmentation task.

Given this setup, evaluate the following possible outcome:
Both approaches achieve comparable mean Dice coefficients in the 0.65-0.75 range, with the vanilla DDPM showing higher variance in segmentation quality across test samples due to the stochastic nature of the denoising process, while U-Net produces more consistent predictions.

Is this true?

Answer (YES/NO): NO